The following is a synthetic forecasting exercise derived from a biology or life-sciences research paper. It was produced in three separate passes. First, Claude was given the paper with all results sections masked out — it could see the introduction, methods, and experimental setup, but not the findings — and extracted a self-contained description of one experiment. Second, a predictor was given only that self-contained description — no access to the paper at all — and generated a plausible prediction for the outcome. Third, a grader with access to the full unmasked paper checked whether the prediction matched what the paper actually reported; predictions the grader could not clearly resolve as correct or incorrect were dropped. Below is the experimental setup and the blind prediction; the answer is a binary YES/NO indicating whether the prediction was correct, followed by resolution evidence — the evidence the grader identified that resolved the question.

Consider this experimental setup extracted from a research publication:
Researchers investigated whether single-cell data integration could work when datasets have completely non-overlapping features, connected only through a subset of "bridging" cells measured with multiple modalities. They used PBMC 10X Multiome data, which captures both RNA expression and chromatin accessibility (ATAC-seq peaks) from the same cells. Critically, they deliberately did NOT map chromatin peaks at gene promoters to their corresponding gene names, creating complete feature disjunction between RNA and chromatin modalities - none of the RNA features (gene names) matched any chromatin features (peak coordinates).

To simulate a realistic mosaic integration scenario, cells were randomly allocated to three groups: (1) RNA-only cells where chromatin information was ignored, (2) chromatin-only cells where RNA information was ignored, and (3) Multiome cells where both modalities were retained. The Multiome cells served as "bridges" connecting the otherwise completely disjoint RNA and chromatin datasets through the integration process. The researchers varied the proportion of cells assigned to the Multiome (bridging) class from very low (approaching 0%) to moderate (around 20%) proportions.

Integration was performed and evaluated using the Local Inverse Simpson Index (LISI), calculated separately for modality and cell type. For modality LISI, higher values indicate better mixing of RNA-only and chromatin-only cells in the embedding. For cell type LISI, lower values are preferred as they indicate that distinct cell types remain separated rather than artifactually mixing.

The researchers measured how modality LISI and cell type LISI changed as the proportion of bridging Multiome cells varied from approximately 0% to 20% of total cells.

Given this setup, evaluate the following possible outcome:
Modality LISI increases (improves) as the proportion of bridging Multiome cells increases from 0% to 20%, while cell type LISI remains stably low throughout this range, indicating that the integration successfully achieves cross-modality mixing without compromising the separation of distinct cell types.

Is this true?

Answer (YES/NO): NO